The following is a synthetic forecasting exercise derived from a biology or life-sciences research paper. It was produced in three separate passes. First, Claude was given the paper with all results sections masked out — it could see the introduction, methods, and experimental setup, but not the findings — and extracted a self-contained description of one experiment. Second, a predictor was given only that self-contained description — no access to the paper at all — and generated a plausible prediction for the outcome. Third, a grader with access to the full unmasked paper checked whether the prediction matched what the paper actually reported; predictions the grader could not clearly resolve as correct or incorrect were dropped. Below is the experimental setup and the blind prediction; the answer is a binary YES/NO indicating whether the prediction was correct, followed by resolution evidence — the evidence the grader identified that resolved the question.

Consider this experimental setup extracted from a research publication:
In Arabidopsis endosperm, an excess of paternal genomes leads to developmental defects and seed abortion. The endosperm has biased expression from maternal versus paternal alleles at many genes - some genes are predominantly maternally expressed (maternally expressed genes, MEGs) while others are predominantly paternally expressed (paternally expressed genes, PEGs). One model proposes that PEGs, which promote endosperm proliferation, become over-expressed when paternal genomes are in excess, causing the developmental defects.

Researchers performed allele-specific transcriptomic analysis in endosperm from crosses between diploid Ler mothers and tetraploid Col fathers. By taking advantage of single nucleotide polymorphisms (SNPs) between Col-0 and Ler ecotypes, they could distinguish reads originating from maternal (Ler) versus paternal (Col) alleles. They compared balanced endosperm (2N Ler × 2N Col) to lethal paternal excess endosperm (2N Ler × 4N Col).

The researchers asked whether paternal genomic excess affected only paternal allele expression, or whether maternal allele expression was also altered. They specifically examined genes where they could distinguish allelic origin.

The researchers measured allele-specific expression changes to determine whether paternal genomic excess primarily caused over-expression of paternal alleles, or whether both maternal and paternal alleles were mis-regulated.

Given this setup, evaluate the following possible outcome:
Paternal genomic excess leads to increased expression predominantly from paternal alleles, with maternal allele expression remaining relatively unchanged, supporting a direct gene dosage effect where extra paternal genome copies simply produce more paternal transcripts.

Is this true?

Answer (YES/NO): NO